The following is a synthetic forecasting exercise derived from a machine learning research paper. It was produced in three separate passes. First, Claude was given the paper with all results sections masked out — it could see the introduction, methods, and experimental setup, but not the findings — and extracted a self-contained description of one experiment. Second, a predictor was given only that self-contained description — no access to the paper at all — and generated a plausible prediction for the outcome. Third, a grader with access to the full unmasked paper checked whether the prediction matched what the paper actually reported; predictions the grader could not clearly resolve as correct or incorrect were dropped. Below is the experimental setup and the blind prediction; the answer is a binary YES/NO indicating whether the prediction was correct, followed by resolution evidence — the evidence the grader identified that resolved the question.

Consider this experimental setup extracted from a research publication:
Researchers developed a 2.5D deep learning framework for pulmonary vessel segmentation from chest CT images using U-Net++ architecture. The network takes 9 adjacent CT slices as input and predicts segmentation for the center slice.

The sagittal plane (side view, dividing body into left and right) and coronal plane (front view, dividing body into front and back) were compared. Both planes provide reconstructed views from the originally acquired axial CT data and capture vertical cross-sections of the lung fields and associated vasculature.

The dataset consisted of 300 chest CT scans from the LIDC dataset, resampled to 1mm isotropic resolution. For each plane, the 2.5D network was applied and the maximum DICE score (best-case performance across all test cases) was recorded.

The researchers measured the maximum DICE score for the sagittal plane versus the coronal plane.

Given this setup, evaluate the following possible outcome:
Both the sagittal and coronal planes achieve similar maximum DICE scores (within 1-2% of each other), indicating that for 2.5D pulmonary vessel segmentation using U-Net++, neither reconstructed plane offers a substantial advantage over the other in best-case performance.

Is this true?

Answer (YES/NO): YES